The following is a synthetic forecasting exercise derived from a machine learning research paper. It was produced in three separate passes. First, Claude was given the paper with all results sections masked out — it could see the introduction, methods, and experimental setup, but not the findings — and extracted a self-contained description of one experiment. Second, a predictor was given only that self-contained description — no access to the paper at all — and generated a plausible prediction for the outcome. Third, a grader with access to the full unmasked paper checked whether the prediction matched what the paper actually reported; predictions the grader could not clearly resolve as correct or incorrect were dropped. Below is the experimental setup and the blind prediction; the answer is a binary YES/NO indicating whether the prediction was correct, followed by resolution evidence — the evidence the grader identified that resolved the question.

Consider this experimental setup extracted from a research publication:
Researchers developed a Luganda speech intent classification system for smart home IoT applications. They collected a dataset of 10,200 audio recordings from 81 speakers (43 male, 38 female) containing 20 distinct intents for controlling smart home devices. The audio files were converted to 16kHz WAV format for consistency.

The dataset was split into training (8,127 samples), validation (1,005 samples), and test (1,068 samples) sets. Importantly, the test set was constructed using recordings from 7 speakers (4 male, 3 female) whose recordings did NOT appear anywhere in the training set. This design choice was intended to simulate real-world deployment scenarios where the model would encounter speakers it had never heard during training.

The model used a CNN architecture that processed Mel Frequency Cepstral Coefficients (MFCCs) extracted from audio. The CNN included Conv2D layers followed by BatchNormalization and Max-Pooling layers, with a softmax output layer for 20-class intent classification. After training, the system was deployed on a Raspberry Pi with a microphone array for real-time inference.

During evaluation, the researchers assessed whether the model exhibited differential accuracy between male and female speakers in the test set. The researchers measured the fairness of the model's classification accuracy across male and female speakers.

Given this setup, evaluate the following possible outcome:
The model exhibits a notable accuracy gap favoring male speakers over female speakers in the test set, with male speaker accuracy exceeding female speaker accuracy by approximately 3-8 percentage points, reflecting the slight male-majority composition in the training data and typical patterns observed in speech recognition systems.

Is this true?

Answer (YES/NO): NO